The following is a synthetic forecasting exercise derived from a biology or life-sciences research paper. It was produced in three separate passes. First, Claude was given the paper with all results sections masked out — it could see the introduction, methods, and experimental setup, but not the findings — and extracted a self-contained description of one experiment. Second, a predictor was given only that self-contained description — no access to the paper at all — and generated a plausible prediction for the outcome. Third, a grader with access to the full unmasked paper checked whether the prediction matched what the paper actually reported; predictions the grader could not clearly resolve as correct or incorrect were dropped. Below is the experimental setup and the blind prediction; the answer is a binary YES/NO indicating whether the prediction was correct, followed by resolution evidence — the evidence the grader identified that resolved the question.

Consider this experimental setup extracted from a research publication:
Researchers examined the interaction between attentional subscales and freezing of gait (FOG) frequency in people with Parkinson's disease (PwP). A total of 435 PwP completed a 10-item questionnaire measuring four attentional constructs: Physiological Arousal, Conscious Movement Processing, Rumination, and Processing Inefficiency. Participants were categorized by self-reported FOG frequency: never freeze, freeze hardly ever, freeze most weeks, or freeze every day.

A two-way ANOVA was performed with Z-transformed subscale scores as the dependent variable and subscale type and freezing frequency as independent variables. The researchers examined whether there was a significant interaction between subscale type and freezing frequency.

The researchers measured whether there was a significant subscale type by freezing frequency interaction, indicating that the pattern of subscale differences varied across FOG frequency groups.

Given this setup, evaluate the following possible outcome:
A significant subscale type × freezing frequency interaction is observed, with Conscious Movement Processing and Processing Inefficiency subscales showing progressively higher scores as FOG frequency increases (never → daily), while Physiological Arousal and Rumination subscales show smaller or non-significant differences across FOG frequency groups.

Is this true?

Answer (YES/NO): NO